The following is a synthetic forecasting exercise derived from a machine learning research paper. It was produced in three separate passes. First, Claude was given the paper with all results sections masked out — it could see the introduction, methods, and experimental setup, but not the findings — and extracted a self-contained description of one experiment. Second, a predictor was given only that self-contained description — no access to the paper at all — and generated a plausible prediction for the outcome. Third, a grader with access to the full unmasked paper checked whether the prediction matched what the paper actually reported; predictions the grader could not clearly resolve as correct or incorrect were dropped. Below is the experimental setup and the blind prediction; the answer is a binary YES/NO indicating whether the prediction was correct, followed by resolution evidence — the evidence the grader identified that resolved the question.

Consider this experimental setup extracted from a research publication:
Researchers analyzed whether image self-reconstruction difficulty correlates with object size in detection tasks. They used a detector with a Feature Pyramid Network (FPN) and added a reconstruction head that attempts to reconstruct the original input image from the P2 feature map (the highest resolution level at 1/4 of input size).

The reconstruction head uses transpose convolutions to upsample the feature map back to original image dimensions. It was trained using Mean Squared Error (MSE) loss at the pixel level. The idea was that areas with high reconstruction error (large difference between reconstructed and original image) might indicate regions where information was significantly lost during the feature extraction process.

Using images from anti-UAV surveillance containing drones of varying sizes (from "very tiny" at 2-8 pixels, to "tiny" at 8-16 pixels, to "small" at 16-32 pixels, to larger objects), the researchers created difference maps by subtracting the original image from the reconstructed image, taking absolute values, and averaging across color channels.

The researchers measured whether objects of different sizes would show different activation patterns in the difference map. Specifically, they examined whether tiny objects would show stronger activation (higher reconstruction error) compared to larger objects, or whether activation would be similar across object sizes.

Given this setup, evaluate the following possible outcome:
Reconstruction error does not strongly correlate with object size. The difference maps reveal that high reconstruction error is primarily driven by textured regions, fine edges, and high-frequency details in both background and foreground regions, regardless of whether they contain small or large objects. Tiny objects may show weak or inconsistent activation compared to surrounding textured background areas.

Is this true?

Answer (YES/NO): NO